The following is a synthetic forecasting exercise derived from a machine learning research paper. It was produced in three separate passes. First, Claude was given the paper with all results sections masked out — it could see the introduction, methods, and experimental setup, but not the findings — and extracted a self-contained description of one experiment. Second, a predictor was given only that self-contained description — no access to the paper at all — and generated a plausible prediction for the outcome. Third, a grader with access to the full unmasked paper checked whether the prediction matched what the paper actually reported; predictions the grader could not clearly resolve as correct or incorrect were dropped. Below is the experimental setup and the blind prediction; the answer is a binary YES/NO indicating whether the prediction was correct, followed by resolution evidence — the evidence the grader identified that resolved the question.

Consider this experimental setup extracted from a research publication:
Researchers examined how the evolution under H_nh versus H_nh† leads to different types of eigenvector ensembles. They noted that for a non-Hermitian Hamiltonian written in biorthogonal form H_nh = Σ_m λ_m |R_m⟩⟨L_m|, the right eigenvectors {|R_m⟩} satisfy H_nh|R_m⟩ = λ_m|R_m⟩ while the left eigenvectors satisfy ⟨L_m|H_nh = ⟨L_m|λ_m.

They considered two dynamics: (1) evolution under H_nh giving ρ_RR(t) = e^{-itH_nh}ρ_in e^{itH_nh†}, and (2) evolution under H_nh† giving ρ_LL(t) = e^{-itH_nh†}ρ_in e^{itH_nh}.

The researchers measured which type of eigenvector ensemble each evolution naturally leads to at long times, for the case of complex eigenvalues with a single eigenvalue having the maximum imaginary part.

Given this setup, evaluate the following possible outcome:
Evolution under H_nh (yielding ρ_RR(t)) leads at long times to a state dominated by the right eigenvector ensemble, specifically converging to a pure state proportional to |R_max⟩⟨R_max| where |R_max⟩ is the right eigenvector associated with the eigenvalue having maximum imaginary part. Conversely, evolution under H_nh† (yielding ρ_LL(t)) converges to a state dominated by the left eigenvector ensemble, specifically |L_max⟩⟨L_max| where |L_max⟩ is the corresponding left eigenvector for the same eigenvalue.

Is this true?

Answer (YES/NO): YES